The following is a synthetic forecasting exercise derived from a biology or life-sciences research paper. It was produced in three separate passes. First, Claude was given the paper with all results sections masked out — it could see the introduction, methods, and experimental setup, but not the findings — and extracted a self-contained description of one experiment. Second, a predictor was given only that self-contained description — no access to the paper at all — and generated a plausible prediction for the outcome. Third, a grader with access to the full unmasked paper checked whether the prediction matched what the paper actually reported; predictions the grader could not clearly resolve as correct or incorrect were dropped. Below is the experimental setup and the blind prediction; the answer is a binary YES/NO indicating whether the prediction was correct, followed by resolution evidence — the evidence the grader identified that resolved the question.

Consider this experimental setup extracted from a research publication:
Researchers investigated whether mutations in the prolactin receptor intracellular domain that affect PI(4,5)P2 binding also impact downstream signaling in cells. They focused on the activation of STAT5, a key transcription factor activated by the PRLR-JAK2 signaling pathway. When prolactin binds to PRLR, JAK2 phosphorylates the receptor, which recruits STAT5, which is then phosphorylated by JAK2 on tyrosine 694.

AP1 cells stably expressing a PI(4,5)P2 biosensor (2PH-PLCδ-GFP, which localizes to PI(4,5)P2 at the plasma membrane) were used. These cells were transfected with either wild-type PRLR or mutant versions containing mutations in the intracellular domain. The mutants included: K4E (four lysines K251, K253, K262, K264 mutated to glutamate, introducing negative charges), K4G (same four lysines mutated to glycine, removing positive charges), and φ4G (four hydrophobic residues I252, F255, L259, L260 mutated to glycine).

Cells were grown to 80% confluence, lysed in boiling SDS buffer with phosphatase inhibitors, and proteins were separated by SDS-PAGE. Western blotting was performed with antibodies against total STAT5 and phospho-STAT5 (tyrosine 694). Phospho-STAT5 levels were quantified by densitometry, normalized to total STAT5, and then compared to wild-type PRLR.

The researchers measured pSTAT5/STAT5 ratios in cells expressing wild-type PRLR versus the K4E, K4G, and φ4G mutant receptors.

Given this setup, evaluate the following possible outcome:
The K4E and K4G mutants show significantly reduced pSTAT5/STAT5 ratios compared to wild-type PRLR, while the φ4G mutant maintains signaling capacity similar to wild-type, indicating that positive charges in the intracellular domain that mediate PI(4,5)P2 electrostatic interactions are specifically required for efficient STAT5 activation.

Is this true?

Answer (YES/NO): NO